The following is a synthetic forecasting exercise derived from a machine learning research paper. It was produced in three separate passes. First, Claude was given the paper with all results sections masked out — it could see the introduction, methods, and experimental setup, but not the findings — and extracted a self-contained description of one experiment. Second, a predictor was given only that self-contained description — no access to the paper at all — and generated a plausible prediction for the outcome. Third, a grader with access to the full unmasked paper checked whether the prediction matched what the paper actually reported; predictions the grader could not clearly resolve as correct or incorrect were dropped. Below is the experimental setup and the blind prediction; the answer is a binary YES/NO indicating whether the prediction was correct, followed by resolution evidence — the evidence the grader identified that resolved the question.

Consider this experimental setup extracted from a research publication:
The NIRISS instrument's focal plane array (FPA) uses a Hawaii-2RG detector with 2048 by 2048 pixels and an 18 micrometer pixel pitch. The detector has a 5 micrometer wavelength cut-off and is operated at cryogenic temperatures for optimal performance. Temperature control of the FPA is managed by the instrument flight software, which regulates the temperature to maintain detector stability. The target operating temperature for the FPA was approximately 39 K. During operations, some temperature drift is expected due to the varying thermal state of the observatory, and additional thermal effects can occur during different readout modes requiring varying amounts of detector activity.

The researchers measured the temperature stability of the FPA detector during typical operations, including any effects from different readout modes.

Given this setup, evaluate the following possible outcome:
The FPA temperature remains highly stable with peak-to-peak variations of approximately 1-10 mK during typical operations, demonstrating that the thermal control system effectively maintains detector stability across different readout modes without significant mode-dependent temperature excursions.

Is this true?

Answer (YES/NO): NO